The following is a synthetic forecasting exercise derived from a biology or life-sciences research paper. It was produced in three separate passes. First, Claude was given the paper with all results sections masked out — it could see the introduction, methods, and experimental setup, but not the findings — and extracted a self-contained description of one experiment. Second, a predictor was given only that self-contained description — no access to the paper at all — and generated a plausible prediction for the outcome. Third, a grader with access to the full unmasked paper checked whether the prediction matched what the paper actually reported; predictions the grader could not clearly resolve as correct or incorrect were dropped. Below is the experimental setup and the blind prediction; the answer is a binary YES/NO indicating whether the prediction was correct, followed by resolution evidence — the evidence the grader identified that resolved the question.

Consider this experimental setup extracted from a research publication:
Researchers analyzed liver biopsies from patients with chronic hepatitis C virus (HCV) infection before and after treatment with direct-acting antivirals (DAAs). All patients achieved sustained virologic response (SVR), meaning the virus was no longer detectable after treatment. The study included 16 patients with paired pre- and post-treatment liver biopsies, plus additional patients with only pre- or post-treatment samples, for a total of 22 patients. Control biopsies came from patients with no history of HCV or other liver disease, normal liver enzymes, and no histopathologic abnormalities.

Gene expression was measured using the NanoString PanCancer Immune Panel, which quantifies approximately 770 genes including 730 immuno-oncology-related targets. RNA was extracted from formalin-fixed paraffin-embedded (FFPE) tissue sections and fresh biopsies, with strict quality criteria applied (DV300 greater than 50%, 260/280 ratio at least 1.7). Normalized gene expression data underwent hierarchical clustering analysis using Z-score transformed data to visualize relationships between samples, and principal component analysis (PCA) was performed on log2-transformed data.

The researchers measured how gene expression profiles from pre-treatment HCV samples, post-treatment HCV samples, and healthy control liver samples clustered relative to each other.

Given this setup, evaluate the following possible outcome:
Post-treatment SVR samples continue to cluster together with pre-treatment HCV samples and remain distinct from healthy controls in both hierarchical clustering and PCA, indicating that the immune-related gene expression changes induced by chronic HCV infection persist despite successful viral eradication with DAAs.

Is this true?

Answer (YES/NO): NO